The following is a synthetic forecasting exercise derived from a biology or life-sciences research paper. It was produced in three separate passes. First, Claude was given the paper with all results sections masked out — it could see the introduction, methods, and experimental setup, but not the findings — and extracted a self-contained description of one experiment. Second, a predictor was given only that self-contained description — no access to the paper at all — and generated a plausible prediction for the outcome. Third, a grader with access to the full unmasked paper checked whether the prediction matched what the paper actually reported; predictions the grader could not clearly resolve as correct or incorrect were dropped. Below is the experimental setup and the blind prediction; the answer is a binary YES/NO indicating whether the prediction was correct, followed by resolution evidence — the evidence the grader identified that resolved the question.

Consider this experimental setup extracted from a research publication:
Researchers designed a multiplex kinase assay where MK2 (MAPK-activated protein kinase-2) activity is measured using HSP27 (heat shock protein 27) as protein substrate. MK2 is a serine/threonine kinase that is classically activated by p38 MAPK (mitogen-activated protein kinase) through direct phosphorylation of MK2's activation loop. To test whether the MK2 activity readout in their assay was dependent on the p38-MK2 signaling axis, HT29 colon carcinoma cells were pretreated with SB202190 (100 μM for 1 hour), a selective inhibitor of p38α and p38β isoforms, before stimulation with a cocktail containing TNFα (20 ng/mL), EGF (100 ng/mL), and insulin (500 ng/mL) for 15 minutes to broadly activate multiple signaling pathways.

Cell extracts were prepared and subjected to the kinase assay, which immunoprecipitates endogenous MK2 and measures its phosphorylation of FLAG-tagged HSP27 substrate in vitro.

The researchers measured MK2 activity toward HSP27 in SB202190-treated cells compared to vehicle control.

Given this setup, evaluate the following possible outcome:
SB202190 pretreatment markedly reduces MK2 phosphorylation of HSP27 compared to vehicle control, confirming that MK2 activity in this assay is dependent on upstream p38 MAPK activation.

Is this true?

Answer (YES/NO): YES